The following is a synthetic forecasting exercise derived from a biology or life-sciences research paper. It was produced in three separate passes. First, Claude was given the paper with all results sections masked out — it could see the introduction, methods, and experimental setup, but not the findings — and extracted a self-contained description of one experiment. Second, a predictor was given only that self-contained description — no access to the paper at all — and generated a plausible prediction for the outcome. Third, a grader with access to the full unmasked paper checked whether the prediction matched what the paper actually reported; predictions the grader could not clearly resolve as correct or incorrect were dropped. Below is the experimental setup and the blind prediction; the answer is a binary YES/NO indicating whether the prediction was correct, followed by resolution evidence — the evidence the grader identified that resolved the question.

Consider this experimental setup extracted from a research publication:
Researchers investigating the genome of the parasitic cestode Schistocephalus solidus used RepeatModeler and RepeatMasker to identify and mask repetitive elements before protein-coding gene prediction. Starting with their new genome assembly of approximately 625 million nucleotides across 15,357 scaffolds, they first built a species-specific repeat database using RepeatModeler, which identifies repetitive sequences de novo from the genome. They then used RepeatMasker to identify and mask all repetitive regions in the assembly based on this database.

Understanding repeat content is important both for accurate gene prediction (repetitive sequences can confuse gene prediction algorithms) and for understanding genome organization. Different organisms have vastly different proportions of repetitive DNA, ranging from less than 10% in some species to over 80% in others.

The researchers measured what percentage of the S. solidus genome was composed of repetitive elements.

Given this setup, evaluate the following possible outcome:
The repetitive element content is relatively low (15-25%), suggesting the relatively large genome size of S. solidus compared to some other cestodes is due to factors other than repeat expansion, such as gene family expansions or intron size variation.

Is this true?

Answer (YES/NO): NO